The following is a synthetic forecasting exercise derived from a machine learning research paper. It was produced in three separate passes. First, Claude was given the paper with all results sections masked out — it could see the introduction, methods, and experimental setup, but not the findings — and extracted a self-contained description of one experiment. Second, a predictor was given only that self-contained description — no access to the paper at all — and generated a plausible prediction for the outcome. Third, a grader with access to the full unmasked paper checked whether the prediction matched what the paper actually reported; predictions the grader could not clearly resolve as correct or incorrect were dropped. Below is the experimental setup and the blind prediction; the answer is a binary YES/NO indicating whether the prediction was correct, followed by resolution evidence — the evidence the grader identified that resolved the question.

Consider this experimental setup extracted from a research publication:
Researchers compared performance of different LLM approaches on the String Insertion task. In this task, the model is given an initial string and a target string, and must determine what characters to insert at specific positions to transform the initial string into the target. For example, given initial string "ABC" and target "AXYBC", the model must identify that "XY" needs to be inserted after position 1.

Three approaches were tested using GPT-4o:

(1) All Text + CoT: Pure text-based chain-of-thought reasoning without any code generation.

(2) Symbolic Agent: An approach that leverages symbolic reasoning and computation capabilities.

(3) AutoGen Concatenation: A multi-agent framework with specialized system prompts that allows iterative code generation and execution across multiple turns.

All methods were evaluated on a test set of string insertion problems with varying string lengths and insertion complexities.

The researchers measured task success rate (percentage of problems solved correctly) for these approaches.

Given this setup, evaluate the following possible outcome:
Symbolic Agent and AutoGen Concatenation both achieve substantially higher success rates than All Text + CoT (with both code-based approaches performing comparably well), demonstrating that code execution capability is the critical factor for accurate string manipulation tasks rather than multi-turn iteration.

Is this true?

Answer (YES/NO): YES